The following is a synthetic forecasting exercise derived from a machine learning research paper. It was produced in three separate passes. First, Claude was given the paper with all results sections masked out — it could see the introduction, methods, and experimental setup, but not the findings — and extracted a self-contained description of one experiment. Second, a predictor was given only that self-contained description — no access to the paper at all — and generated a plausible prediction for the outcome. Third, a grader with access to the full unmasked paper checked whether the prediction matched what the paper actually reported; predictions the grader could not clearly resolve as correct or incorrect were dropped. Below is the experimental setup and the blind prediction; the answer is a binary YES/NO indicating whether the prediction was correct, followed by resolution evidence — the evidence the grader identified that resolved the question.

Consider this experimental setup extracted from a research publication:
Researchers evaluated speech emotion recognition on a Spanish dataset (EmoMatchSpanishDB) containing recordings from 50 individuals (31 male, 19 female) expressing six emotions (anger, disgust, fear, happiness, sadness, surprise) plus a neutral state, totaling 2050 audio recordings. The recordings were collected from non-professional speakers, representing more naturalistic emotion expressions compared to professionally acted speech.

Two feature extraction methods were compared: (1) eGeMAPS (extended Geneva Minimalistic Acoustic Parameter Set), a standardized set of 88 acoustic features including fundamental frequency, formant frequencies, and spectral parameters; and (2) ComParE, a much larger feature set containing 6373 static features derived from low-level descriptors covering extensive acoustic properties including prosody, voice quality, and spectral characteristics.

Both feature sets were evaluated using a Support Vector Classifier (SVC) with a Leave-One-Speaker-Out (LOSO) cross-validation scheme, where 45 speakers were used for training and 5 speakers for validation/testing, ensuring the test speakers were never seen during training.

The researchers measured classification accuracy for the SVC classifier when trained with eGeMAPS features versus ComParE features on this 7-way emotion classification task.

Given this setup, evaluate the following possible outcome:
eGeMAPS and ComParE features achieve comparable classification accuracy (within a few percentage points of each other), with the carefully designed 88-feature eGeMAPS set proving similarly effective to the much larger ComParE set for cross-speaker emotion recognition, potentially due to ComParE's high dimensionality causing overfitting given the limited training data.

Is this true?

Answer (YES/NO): NO